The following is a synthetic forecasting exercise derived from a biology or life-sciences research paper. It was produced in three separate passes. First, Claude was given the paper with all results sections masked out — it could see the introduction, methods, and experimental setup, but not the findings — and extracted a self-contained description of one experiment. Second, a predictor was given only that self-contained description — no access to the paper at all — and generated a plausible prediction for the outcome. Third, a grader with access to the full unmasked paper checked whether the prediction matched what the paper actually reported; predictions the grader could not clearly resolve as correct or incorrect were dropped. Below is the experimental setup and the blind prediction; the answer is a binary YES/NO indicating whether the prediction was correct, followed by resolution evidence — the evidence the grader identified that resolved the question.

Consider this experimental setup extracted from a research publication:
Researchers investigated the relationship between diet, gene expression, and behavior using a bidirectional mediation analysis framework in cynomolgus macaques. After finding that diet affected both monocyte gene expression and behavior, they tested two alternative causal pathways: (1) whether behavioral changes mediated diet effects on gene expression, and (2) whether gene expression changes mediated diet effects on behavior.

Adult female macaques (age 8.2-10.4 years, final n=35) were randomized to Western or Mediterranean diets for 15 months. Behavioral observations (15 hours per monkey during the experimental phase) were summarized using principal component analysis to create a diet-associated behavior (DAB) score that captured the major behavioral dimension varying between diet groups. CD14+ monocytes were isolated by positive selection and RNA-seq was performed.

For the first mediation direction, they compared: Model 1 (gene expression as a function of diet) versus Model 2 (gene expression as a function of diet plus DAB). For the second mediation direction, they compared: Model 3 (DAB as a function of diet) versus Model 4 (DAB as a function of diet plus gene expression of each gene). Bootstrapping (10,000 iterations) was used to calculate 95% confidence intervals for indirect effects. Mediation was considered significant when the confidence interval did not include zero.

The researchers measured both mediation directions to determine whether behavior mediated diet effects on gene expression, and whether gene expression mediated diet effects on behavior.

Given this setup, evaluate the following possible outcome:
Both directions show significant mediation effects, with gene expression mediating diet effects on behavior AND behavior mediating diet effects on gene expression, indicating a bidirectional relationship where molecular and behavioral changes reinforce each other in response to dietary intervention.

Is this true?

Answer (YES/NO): NO